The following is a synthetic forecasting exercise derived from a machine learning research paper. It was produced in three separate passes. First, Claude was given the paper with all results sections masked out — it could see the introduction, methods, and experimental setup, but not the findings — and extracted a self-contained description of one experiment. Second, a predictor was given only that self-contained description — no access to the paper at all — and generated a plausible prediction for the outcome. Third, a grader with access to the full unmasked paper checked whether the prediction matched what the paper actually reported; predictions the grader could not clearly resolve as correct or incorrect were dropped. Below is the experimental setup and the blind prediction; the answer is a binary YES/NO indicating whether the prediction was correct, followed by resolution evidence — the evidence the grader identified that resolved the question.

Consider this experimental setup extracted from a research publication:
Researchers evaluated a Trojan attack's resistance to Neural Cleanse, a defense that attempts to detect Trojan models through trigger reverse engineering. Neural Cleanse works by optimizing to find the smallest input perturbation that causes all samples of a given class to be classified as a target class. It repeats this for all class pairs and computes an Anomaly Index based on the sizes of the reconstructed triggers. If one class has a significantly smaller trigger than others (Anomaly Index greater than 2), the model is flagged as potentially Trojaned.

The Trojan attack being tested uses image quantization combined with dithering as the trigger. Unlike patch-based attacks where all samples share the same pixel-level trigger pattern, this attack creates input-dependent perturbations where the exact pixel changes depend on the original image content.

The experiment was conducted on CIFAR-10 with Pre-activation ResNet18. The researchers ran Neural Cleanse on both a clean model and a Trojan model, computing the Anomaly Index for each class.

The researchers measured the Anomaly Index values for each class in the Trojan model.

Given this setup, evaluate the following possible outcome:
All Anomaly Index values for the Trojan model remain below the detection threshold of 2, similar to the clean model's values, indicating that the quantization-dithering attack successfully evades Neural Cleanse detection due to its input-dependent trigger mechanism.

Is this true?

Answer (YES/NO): YES